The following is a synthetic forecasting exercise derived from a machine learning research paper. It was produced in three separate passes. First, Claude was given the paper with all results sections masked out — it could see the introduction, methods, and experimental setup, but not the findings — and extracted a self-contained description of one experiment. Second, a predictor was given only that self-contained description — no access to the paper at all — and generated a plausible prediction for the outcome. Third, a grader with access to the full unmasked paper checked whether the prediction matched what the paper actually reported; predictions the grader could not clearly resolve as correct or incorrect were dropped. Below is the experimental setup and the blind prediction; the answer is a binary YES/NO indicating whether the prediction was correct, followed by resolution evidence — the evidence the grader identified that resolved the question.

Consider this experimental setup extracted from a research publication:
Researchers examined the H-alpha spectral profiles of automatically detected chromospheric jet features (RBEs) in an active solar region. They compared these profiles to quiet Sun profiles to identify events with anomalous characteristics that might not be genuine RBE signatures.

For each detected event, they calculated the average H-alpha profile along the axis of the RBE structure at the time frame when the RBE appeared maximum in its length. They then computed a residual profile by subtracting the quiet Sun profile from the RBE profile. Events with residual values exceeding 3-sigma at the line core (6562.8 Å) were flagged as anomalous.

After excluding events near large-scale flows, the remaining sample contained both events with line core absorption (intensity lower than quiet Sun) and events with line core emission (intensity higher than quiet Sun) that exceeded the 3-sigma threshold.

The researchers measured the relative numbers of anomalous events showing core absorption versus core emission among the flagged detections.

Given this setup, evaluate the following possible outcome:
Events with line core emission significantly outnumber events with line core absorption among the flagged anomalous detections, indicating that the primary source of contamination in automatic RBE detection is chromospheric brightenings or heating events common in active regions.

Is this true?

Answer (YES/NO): NO